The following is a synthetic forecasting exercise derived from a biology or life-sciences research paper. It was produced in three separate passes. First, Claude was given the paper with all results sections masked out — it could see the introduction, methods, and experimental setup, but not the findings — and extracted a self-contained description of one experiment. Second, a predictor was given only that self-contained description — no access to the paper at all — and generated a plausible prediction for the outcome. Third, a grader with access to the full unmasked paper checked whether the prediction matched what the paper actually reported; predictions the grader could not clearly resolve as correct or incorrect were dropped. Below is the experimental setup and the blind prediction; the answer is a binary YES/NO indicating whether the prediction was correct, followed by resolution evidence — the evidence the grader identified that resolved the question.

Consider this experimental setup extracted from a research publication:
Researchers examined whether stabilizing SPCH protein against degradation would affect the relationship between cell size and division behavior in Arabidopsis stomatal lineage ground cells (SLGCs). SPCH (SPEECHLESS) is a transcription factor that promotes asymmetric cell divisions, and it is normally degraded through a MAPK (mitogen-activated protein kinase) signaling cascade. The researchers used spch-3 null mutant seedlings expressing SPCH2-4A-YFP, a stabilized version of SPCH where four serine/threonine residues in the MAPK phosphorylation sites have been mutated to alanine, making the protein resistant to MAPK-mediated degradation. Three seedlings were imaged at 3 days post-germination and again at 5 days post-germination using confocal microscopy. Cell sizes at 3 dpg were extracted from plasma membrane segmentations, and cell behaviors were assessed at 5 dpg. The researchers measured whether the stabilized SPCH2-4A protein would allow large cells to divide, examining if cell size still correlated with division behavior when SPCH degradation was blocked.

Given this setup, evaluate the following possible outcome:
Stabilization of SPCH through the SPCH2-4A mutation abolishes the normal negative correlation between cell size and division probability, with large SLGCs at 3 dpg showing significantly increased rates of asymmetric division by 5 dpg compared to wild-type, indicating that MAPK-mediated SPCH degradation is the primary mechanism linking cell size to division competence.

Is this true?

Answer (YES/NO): NO